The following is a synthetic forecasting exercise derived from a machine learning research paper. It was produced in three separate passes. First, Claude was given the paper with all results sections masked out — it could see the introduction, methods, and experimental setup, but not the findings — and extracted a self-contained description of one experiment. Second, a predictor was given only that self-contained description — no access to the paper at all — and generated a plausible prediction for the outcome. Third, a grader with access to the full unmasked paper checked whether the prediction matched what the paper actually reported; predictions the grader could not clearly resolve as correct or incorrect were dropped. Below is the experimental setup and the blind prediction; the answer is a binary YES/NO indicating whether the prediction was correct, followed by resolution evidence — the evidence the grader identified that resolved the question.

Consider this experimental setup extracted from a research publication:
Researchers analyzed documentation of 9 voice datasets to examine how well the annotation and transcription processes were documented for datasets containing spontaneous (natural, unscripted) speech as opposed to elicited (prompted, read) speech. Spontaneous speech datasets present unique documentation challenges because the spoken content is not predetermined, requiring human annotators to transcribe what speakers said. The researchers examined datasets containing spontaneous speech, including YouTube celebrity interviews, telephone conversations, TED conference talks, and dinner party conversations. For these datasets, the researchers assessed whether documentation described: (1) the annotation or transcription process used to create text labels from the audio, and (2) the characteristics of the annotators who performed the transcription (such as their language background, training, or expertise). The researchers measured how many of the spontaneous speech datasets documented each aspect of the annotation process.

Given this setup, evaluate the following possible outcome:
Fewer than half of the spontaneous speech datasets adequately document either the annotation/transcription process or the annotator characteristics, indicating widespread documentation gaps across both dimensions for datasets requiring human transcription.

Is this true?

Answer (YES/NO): YES